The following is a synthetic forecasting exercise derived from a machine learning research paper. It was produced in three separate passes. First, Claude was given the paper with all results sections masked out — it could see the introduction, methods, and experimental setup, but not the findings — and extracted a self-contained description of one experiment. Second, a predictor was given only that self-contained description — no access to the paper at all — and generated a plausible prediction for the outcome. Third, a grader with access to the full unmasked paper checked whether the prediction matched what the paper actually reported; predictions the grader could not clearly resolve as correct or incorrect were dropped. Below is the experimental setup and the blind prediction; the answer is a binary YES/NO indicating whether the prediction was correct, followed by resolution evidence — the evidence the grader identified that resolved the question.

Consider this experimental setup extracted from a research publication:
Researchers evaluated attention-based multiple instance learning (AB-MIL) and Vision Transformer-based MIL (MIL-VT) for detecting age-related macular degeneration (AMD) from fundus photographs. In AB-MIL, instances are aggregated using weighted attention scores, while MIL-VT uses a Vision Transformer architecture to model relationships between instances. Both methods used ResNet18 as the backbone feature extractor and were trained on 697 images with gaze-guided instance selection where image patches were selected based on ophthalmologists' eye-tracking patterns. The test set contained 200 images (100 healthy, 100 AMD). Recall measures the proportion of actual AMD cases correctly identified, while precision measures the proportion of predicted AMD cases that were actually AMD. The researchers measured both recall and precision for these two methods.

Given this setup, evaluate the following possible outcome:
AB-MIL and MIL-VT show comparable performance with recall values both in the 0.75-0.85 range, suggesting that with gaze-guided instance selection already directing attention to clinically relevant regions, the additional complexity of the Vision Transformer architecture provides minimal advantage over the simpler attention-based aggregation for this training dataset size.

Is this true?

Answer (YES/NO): NO